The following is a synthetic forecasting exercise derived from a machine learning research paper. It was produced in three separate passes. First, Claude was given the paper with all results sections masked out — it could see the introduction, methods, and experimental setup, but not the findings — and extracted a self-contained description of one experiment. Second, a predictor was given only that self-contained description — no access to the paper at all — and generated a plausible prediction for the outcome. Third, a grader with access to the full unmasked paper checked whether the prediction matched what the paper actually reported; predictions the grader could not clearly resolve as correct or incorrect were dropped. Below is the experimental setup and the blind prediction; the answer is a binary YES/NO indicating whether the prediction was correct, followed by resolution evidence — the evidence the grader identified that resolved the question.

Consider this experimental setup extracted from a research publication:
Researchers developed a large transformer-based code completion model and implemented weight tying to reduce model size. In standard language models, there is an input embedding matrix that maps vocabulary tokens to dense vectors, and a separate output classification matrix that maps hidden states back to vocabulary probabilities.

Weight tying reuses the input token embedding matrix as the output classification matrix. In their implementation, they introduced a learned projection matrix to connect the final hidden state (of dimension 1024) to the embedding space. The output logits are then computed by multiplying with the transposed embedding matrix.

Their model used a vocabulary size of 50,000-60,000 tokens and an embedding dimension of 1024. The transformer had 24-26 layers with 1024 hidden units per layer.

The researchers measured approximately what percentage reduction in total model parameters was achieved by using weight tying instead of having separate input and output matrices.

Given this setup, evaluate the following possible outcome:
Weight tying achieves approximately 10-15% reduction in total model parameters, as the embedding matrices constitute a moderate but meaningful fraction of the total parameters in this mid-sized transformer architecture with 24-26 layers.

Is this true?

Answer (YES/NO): NO